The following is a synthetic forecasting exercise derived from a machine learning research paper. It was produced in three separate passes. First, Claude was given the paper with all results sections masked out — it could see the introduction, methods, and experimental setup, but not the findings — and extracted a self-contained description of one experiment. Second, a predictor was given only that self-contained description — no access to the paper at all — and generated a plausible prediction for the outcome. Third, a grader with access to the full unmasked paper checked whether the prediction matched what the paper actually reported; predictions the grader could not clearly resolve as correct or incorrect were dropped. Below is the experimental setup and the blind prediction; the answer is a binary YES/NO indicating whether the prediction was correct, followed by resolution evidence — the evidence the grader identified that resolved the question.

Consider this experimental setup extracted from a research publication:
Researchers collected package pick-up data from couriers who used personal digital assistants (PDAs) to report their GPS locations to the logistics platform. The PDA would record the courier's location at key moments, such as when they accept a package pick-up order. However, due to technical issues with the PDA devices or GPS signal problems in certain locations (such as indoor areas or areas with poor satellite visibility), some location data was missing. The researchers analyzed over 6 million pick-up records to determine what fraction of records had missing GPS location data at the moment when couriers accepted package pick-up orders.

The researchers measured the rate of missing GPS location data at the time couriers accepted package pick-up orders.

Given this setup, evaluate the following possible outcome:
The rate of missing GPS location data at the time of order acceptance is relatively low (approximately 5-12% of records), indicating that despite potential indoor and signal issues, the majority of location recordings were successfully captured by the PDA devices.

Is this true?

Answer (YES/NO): NO